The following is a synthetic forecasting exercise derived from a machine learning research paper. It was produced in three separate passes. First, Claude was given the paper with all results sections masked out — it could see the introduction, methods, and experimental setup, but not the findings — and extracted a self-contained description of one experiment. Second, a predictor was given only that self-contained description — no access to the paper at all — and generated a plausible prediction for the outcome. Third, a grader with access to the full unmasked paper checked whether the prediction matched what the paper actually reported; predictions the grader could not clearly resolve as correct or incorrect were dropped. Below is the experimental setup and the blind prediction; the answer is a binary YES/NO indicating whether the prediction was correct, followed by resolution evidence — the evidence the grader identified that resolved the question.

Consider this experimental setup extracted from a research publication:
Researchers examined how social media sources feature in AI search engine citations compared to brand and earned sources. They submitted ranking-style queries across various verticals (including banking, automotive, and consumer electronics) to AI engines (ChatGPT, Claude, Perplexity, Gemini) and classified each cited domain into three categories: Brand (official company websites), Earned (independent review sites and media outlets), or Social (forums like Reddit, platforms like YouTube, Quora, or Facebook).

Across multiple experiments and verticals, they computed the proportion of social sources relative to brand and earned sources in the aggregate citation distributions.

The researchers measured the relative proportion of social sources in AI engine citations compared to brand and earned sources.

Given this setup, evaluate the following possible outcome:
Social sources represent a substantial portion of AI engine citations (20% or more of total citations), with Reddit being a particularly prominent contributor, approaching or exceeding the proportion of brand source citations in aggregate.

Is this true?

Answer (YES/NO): NO